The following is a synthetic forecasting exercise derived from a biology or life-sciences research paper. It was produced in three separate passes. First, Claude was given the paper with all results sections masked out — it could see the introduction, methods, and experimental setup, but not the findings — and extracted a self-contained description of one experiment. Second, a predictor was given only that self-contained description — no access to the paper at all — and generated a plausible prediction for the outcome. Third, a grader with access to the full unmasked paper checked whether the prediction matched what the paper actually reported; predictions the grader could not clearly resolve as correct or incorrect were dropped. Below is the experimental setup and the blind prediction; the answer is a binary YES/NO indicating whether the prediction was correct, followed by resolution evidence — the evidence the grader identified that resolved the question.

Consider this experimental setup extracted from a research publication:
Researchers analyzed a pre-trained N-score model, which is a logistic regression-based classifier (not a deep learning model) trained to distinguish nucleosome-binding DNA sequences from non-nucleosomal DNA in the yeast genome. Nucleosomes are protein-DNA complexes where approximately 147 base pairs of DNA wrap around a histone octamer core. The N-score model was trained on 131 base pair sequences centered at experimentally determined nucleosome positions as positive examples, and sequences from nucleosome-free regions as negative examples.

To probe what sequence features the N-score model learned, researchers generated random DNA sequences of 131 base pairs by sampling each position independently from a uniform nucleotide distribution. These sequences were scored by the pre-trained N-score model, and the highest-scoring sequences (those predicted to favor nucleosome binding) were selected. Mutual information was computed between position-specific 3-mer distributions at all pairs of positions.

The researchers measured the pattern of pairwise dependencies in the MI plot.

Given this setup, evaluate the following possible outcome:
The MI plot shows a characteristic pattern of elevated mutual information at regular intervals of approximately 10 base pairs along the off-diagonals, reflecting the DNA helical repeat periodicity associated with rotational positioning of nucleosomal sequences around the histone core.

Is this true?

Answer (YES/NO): NO